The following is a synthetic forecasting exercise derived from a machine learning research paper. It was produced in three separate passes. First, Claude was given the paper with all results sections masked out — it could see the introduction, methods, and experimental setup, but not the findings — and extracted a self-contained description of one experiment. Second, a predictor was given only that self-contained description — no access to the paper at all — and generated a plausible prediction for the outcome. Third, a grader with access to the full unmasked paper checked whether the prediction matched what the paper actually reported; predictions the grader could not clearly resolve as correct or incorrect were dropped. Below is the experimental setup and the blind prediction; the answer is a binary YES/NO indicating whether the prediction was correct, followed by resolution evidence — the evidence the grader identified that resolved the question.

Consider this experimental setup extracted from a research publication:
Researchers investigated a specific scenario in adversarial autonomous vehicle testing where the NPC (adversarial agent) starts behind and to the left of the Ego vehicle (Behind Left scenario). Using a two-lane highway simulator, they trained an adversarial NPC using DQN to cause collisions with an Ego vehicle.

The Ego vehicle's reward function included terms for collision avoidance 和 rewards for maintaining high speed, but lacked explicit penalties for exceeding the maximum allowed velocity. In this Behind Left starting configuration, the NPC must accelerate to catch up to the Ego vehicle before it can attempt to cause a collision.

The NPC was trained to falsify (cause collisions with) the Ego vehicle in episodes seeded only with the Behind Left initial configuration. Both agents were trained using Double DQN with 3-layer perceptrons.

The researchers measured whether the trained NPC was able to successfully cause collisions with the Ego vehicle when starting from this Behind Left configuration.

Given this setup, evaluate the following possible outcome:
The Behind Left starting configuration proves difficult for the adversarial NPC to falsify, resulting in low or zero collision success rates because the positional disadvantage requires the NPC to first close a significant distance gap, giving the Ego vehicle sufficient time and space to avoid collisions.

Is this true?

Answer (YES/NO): YES